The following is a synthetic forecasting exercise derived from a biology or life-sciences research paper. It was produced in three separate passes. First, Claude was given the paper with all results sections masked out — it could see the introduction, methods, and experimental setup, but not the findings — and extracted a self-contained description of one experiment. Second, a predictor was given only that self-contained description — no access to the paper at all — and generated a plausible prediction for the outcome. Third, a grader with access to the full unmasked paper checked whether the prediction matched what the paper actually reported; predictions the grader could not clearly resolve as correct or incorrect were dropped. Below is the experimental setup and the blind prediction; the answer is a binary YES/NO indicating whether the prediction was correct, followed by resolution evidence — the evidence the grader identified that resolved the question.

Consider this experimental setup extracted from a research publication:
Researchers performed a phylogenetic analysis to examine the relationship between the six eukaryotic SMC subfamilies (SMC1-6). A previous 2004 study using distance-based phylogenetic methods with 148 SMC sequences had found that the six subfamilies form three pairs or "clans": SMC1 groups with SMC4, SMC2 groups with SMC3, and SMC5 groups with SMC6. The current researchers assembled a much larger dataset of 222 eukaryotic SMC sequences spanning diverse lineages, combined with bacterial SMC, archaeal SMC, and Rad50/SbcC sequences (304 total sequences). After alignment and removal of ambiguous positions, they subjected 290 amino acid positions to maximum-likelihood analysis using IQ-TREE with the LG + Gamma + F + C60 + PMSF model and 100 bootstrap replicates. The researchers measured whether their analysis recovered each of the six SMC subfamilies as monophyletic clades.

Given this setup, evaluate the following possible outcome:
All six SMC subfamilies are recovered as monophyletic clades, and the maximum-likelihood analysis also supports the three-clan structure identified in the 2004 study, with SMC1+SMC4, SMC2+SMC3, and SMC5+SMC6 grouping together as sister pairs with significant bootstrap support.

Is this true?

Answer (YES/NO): NO